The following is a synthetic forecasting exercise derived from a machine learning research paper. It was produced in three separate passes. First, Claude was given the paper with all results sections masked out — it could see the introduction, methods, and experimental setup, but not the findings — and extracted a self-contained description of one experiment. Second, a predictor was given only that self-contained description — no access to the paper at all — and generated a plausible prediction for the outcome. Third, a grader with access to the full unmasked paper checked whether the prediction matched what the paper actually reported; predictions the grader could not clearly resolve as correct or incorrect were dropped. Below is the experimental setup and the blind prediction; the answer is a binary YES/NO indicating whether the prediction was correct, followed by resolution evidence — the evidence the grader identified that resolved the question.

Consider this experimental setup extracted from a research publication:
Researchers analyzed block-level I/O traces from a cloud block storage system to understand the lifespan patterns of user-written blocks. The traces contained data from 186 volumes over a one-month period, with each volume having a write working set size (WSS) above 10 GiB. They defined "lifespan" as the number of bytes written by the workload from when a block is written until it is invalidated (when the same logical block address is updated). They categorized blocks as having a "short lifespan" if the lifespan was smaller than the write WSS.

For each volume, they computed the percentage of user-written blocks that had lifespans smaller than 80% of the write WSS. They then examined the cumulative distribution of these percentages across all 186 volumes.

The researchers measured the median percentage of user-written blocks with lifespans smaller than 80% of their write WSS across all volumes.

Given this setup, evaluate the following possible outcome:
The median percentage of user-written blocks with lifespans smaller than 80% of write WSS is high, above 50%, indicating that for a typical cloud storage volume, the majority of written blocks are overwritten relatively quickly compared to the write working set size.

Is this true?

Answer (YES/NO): YES